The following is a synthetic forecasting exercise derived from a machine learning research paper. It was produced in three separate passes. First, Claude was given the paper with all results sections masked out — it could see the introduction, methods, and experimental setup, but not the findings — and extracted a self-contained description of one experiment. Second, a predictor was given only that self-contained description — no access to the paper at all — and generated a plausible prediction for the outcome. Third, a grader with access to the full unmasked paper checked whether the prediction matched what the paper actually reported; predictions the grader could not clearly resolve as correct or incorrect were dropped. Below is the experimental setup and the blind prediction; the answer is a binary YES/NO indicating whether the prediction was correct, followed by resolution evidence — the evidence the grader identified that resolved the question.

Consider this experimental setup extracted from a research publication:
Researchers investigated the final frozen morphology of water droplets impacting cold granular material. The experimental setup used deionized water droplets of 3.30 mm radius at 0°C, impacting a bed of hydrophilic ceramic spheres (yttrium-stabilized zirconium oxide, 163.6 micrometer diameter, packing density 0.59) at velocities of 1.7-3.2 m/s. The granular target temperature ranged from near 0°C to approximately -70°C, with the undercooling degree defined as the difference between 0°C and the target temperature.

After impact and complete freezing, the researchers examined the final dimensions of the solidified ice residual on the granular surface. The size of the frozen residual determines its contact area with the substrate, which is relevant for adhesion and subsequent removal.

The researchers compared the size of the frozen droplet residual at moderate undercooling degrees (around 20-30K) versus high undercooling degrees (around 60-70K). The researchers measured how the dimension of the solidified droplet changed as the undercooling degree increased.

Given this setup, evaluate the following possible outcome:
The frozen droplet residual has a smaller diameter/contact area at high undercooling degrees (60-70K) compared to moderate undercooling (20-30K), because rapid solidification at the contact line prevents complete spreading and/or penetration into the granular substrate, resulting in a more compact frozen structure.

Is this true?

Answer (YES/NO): YES